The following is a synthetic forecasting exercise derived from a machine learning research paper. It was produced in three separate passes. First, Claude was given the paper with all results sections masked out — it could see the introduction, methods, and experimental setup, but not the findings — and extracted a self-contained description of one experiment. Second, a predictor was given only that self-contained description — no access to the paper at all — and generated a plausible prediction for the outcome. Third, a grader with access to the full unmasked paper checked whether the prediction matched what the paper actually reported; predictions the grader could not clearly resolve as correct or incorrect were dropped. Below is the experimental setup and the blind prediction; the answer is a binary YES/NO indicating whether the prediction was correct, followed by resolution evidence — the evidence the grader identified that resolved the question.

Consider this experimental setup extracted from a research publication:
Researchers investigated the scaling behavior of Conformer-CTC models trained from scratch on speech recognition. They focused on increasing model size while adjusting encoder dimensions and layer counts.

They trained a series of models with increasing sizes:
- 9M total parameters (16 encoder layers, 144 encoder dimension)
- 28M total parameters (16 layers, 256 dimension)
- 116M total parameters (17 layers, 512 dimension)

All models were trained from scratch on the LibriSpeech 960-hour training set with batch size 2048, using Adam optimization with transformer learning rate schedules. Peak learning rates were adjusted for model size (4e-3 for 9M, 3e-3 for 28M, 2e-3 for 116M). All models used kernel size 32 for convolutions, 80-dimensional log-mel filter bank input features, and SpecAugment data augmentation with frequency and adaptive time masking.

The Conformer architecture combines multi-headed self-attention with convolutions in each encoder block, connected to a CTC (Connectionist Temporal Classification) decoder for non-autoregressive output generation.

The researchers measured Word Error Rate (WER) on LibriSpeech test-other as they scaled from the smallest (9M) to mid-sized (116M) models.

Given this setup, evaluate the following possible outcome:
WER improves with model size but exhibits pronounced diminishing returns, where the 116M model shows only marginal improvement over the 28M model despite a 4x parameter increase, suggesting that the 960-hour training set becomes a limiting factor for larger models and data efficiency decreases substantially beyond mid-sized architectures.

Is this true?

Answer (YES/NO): NO